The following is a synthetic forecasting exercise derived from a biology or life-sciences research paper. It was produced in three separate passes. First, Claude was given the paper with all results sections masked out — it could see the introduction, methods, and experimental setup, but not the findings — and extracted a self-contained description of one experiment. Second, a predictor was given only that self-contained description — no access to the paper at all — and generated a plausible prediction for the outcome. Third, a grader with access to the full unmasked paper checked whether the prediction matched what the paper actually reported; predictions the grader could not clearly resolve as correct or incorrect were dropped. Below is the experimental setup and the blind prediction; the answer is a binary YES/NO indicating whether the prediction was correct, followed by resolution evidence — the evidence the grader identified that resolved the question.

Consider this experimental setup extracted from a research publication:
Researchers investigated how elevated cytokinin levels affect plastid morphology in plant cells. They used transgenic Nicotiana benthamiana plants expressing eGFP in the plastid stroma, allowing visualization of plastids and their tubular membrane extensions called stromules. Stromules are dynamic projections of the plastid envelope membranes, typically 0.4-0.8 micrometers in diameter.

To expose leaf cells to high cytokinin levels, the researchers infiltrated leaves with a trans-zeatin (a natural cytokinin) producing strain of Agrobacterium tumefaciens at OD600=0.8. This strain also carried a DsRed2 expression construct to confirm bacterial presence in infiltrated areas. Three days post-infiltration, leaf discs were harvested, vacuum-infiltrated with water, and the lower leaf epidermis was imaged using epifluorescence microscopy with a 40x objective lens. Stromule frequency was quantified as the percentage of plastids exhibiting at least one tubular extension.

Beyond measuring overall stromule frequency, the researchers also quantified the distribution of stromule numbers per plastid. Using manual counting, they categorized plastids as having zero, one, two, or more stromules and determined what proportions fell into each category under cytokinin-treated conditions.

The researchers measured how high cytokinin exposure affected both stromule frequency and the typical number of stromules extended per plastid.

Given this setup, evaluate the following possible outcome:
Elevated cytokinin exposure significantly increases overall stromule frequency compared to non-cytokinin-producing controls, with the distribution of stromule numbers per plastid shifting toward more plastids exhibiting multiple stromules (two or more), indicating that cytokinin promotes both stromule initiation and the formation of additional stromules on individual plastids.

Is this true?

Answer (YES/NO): NO